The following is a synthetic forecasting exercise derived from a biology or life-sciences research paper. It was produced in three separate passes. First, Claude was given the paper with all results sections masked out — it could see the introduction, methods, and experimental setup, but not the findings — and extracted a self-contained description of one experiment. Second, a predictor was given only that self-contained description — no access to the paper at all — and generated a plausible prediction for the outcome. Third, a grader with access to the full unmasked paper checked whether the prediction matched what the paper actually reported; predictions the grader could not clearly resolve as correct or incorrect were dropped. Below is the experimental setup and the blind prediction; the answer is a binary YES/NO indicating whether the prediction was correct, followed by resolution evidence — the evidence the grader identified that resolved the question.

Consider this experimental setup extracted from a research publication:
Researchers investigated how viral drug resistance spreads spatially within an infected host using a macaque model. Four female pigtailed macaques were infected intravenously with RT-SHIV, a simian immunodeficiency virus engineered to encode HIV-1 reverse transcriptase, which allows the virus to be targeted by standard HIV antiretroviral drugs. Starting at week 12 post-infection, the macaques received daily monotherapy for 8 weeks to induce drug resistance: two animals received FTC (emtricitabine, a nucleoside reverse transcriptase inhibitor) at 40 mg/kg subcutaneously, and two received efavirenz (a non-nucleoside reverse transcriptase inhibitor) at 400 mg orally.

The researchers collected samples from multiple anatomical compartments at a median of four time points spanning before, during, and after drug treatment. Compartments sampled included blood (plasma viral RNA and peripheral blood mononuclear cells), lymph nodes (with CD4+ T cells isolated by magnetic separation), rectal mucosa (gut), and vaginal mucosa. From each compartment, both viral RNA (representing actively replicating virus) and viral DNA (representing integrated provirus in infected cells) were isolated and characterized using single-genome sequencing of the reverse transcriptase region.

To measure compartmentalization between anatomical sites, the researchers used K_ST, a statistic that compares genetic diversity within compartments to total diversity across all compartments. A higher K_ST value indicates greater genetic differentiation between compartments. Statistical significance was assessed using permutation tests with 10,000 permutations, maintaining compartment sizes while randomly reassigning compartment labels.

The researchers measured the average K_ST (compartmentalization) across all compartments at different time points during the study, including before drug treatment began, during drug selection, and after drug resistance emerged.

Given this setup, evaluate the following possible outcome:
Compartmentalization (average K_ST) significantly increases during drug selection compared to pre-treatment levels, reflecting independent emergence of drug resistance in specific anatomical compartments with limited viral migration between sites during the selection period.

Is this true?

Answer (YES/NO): NO